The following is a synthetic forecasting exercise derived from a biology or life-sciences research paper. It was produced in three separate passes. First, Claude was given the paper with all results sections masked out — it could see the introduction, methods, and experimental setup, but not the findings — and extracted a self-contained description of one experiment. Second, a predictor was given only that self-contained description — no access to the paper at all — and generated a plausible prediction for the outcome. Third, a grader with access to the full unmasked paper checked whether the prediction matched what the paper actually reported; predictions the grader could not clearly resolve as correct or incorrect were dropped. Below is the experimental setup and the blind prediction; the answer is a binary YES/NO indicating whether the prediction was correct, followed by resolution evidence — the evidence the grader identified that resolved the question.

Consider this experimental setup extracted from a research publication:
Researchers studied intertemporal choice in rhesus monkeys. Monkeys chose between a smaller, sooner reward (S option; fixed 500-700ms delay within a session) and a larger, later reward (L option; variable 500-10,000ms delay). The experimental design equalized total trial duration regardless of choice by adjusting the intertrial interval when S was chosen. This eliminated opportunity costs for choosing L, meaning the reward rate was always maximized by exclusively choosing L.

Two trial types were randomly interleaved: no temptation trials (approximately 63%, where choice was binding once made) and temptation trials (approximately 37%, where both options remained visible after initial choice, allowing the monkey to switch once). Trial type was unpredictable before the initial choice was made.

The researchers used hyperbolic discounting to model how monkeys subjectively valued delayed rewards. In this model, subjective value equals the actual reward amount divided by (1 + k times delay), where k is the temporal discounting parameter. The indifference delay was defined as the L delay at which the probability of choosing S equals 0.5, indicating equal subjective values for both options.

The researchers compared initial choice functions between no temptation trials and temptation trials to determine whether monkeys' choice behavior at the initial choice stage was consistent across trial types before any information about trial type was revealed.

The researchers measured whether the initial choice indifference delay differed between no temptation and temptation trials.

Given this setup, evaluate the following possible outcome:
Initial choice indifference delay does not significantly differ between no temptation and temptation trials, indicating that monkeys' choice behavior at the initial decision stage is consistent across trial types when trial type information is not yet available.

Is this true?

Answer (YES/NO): NO